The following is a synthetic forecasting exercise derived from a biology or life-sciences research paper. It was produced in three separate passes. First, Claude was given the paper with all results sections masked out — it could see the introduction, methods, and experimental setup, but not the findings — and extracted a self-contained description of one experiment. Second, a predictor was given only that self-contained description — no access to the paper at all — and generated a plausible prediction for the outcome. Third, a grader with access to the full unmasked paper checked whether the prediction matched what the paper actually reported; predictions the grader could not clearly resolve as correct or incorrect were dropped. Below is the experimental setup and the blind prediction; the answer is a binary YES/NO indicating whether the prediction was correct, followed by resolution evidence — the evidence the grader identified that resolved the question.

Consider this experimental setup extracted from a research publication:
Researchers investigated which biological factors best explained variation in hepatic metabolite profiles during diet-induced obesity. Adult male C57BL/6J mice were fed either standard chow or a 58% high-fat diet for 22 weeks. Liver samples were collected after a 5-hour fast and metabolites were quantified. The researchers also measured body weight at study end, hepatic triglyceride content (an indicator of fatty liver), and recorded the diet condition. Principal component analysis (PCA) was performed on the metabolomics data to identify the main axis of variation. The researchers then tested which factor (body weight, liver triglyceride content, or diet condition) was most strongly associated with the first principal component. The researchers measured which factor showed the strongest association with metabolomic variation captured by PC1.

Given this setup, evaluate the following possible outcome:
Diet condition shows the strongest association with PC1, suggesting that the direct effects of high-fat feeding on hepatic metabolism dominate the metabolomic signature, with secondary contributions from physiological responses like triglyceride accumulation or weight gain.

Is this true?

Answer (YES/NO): YES